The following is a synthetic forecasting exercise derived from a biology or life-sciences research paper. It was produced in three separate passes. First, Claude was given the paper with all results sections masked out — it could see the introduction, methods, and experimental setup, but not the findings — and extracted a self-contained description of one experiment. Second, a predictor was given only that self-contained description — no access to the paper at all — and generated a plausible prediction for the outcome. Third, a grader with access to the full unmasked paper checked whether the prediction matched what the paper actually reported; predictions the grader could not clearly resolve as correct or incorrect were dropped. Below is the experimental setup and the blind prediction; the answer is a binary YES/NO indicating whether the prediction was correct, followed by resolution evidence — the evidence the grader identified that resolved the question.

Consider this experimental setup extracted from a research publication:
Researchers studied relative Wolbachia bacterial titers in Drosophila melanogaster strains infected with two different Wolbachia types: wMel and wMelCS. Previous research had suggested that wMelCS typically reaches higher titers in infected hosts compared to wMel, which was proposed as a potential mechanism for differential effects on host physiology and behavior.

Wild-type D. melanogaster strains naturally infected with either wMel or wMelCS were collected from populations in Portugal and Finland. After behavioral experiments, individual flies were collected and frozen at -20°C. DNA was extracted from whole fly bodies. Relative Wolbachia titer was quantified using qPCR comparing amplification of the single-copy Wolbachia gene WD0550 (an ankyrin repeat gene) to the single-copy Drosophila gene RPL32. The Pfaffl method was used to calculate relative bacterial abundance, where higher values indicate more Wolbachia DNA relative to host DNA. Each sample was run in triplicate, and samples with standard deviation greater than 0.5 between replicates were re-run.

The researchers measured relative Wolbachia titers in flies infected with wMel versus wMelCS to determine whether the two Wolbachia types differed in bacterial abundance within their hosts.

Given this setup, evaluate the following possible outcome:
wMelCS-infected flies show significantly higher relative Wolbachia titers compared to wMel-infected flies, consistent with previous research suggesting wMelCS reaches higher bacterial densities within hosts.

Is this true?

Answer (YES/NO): YES